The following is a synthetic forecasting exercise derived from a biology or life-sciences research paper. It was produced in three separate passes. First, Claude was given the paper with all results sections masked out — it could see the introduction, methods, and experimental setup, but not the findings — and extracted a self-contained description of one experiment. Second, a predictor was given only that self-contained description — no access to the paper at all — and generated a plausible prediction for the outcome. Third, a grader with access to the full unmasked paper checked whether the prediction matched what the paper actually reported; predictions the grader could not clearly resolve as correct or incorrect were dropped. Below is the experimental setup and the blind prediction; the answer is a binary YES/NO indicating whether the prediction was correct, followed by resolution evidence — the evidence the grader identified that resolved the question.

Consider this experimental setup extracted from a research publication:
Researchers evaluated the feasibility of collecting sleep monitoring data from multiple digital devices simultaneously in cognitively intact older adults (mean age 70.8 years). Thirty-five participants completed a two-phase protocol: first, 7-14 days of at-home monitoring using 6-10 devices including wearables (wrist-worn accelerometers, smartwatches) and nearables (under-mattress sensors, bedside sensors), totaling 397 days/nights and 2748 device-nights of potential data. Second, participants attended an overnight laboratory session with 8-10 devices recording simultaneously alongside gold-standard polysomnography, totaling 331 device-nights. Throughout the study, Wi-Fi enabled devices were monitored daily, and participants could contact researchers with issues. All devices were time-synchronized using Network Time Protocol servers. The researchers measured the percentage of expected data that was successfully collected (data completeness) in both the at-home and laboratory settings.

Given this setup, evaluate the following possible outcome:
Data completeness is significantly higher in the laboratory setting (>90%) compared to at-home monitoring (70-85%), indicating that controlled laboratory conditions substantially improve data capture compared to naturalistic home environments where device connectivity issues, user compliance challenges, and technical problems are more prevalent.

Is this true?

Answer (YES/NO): NO